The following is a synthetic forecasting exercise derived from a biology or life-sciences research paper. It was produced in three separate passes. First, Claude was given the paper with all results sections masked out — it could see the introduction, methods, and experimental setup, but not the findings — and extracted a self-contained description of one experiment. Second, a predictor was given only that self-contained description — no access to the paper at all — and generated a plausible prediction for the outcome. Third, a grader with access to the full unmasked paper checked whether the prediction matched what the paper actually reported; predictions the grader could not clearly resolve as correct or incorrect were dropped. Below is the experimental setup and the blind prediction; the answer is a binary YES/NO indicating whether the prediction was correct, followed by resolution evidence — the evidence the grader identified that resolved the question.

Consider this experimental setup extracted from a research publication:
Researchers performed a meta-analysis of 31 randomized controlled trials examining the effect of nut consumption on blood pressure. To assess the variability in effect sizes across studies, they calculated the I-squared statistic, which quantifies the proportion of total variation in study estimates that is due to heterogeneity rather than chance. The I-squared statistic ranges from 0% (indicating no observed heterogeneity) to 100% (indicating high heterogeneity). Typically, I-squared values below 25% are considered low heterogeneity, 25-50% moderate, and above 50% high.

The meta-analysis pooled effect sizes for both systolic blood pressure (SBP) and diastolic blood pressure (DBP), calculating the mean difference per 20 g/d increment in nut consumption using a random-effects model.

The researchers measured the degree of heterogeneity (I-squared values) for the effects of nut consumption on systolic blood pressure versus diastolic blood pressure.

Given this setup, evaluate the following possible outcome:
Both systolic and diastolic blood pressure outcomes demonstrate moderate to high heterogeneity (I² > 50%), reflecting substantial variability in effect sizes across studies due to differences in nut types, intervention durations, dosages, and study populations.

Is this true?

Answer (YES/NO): NO